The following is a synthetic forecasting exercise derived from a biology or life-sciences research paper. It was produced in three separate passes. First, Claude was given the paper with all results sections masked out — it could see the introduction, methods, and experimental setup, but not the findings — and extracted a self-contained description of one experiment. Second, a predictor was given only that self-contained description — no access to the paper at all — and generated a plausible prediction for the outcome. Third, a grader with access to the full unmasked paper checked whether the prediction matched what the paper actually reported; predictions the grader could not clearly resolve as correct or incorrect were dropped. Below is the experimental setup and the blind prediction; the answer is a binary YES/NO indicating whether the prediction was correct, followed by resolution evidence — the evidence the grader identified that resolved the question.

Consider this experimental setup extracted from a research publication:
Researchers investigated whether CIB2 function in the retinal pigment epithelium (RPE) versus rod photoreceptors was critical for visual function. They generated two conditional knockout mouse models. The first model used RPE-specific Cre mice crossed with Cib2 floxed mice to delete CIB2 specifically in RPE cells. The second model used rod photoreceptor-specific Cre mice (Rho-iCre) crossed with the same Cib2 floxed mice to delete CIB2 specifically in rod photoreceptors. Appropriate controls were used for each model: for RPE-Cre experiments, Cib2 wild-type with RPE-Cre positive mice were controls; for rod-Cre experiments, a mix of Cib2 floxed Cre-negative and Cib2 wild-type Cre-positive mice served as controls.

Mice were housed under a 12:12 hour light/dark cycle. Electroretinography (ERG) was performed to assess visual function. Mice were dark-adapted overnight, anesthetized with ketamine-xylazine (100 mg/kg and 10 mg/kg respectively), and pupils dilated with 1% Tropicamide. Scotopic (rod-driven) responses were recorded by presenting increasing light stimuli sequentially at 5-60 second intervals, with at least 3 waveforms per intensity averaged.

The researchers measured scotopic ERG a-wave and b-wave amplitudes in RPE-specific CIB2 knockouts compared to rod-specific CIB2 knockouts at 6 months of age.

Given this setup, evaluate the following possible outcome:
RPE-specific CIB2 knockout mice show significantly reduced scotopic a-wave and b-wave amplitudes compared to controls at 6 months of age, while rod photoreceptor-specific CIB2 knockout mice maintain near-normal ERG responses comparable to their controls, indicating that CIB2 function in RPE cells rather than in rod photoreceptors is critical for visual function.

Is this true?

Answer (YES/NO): YES